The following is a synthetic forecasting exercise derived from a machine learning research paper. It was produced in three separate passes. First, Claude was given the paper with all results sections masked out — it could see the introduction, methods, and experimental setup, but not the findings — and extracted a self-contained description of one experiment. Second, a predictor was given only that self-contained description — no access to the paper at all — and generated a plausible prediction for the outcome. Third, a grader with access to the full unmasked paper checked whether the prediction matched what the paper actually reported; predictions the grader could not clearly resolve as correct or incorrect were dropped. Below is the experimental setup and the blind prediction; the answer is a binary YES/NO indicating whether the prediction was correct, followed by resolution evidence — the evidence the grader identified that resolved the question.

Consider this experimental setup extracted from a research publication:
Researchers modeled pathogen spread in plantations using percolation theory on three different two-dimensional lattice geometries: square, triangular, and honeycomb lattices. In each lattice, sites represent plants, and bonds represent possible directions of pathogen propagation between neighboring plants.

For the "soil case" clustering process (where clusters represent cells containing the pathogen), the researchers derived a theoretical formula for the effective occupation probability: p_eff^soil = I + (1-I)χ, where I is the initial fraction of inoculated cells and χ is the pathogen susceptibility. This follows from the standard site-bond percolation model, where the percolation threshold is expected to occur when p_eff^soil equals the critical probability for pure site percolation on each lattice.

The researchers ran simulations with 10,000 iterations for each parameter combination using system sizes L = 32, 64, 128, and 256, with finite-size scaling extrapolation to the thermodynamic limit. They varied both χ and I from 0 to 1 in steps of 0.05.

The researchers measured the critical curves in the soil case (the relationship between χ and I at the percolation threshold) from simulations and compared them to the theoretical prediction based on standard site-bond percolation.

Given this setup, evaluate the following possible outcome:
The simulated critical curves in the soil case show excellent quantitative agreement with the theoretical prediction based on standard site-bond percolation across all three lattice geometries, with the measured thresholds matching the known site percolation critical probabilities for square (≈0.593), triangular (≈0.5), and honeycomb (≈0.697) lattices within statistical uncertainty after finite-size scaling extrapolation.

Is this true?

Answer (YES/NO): YES